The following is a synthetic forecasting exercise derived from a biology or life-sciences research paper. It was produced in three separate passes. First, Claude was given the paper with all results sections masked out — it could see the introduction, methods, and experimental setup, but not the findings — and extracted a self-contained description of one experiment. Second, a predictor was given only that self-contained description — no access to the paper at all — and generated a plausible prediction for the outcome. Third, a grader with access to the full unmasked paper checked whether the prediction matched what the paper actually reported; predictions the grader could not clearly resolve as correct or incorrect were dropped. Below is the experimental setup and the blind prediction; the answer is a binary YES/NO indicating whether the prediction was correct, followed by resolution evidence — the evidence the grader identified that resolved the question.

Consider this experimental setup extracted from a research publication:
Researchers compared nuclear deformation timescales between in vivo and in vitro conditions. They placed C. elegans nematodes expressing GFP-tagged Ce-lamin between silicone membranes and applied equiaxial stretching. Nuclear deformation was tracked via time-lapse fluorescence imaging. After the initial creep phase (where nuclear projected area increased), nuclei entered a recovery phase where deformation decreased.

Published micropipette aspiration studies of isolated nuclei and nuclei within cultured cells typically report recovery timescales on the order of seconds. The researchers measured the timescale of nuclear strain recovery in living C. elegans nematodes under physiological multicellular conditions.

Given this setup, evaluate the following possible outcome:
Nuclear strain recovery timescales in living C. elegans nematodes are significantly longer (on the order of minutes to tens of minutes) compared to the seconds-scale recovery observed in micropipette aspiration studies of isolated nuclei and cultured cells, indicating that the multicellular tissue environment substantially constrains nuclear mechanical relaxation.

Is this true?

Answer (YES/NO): YES